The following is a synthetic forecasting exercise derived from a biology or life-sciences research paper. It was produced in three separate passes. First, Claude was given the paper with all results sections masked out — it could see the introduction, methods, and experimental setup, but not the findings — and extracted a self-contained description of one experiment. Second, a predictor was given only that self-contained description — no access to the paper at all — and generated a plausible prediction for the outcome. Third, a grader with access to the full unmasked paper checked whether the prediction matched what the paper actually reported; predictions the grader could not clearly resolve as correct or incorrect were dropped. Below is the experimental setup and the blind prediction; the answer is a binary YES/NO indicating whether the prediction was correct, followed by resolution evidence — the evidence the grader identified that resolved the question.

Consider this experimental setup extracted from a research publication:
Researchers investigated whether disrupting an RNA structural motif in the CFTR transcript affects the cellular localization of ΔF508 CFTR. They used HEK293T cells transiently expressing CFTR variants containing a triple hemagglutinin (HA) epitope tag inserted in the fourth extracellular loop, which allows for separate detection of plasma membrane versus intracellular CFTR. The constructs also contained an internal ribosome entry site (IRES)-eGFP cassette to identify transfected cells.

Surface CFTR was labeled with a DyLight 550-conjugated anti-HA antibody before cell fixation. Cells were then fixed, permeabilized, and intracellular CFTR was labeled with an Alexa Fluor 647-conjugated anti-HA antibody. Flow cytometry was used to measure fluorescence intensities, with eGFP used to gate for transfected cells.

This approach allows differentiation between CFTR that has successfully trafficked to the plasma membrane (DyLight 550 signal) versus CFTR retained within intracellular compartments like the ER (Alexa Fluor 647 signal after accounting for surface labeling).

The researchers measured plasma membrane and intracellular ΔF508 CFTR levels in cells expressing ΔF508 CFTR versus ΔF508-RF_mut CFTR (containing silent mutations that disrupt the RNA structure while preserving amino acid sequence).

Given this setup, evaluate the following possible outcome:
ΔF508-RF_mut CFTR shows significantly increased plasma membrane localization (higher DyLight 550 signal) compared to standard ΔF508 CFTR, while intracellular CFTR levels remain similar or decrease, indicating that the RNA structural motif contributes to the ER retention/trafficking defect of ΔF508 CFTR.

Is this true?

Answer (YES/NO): NO